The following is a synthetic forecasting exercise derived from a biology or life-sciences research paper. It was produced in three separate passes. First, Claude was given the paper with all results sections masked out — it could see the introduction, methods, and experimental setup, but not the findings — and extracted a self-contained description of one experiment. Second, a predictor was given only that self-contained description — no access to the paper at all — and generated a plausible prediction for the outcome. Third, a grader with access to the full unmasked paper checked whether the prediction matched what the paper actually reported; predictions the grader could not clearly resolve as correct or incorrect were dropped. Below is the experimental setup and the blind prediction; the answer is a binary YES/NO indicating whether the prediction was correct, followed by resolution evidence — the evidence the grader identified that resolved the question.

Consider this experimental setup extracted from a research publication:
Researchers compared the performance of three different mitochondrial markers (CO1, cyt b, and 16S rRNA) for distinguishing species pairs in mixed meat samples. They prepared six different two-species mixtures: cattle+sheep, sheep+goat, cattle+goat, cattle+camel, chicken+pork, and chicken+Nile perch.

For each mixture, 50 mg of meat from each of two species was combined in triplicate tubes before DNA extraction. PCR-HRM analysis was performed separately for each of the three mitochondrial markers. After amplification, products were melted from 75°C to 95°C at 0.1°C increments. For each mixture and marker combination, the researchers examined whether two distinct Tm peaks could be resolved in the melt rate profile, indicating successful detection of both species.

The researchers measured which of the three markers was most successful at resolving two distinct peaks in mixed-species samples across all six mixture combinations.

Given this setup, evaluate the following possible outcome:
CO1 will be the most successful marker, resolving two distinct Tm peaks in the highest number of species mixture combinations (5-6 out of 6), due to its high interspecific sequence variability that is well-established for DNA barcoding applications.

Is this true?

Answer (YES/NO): NO